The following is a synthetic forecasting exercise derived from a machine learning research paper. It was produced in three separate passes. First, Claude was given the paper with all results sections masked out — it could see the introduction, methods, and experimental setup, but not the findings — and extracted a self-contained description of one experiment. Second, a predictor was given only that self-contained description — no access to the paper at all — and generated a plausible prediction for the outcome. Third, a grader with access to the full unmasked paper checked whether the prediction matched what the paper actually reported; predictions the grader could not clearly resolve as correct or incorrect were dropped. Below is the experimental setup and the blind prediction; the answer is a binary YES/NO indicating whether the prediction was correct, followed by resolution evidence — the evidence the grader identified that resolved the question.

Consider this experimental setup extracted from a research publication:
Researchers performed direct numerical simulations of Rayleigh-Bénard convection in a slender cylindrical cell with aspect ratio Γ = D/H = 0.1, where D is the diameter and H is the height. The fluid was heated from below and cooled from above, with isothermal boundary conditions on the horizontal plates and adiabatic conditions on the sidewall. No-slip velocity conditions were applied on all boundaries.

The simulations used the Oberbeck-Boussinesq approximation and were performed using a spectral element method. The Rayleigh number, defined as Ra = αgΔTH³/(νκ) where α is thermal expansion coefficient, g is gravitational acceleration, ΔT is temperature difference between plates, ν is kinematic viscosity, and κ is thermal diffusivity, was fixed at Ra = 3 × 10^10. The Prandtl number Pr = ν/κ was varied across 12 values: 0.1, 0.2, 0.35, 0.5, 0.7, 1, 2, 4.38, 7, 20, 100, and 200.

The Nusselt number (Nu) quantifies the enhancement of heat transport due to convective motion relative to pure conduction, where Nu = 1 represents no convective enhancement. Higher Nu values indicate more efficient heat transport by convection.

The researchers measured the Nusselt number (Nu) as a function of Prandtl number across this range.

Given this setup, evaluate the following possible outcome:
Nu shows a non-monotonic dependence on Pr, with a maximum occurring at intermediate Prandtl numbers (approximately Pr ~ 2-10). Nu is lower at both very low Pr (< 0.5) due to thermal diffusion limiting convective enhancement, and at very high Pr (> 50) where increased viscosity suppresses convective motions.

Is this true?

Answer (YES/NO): NO